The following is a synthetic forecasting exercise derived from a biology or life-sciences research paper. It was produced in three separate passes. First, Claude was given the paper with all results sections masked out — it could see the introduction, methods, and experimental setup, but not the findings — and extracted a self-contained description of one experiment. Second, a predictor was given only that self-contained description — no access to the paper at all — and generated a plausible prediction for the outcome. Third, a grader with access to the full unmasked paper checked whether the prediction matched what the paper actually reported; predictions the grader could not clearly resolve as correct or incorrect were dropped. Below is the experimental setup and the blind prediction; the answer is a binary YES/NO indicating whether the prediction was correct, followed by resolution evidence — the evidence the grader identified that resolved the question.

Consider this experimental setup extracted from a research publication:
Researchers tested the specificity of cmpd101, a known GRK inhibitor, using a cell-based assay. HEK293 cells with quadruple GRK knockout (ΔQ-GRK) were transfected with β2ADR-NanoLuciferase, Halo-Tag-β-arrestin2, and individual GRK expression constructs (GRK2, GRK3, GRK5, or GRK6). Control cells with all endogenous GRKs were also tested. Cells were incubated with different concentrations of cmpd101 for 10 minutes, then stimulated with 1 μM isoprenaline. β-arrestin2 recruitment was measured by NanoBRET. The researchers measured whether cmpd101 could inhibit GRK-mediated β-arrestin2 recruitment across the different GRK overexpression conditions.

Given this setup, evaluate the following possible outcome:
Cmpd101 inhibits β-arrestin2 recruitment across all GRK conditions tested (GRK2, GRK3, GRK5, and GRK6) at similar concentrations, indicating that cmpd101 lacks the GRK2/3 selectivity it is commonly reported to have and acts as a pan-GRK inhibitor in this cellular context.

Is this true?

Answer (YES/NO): NO